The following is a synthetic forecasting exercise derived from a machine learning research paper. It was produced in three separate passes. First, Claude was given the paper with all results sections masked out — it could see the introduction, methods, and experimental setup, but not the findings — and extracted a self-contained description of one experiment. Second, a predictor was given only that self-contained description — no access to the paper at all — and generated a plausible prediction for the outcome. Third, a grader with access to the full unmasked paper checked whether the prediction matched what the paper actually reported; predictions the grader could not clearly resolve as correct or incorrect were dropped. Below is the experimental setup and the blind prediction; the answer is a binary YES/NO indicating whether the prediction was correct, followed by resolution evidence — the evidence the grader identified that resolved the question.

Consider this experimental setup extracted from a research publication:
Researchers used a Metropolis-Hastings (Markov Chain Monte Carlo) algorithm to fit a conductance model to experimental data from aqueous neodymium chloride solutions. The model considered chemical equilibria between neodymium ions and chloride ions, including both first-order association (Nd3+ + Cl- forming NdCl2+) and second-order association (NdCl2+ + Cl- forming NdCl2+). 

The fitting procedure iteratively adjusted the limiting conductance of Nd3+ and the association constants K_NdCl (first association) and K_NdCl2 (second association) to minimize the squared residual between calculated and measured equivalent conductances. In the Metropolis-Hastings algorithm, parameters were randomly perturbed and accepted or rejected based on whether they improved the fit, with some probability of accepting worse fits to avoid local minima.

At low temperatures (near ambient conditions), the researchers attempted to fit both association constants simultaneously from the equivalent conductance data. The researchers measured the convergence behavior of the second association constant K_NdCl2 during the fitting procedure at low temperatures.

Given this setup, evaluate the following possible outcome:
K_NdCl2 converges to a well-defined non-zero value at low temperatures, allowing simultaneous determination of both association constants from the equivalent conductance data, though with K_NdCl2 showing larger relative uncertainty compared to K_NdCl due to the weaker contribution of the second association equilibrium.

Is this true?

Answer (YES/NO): NO